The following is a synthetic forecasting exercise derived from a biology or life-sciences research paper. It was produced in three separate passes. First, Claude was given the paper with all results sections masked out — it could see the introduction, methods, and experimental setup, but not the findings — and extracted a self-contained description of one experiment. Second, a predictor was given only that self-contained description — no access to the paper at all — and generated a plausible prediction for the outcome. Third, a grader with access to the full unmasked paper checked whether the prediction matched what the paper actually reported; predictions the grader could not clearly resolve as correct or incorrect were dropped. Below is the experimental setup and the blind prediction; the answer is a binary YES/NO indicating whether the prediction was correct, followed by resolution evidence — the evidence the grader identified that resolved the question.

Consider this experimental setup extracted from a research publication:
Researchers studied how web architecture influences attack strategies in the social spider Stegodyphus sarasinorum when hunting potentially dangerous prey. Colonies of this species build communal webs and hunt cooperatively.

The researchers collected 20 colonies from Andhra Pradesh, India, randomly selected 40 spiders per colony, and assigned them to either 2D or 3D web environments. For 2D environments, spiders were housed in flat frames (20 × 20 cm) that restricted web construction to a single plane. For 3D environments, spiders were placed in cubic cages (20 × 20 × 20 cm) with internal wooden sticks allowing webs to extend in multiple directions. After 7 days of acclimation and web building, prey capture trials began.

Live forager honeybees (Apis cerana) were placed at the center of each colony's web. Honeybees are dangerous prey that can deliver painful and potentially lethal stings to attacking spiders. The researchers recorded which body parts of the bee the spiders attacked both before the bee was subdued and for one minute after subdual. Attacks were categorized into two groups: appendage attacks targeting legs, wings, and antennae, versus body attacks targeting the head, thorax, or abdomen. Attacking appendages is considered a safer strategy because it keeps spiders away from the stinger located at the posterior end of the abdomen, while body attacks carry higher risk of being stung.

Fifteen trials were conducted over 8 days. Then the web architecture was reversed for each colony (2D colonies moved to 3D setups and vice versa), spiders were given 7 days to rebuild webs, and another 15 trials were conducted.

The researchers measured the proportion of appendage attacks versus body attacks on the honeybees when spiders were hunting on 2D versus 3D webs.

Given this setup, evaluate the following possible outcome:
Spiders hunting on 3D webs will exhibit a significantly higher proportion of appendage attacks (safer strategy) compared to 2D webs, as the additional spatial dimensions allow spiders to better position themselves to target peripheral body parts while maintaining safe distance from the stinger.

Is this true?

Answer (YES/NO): YES